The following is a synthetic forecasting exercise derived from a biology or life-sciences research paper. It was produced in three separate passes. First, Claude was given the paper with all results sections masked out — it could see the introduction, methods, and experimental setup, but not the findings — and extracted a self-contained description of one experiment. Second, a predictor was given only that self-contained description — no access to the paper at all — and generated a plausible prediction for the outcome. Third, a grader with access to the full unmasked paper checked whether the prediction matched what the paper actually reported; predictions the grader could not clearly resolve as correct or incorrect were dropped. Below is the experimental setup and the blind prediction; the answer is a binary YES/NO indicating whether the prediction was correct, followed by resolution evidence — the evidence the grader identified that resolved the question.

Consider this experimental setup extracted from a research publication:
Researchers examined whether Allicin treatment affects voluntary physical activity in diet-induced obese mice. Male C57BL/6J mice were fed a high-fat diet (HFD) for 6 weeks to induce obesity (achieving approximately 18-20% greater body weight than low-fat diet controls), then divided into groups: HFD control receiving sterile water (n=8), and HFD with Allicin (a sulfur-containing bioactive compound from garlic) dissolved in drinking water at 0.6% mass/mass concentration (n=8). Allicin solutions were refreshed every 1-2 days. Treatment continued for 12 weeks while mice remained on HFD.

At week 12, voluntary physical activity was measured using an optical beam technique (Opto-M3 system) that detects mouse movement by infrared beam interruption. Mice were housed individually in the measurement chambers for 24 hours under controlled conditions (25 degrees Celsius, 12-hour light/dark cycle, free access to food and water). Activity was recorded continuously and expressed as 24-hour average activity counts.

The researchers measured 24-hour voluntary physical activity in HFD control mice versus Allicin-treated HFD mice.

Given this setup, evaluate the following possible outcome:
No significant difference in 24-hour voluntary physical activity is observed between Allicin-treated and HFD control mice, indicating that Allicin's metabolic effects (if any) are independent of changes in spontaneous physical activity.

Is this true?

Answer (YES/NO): YES